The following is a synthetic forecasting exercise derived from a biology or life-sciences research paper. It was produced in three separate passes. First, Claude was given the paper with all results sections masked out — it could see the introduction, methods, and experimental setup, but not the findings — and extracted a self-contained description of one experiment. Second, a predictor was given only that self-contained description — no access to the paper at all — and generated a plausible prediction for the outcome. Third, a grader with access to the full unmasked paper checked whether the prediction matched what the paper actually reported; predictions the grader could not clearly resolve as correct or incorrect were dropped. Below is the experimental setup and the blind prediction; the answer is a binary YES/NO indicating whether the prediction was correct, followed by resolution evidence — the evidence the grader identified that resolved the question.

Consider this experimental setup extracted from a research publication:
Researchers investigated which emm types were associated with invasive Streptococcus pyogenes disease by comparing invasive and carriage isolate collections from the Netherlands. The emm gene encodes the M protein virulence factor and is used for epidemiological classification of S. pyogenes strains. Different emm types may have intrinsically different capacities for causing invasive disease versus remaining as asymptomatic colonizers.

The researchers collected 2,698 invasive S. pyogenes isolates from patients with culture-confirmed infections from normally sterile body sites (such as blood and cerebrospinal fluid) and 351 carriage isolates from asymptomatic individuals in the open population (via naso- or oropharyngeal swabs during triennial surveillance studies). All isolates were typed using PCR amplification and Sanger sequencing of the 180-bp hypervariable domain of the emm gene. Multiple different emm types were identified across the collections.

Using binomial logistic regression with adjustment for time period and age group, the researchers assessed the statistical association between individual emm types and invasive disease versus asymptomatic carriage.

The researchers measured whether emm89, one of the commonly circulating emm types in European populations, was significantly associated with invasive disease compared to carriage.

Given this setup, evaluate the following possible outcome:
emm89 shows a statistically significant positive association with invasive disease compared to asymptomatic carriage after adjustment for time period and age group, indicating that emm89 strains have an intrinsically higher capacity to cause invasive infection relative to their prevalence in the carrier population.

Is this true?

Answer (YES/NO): NO